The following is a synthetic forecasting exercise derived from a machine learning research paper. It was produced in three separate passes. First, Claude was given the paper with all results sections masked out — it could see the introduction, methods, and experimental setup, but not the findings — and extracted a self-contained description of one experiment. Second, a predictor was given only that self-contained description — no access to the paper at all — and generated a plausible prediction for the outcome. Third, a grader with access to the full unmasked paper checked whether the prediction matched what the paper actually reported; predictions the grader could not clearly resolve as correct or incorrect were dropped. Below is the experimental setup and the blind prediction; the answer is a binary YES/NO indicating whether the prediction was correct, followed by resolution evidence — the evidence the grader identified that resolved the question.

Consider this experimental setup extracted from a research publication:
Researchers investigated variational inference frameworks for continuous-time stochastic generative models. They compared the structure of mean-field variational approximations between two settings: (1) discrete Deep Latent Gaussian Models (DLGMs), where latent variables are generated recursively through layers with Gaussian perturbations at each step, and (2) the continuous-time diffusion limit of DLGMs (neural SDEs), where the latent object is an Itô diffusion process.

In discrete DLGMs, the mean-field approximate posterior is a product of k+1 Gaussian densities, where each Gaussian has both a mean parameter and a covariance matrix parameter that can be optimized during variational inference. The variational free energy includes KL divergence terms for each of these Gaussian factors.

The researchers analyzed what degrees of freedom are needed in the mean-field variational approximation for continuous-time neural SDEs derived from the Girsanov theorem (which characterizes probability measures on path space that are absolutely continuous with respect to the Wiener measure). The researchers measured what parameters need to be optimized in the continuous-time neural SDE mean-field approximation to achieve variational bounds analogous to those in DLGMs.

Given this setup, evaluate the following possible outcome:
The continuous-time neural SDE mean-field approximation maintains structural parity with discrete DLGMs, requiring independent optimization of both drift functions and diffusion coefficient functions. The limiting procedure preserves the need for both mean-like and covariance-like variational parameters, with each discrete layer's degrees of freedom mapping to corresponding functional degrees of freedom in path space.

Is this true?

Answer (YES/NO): NO